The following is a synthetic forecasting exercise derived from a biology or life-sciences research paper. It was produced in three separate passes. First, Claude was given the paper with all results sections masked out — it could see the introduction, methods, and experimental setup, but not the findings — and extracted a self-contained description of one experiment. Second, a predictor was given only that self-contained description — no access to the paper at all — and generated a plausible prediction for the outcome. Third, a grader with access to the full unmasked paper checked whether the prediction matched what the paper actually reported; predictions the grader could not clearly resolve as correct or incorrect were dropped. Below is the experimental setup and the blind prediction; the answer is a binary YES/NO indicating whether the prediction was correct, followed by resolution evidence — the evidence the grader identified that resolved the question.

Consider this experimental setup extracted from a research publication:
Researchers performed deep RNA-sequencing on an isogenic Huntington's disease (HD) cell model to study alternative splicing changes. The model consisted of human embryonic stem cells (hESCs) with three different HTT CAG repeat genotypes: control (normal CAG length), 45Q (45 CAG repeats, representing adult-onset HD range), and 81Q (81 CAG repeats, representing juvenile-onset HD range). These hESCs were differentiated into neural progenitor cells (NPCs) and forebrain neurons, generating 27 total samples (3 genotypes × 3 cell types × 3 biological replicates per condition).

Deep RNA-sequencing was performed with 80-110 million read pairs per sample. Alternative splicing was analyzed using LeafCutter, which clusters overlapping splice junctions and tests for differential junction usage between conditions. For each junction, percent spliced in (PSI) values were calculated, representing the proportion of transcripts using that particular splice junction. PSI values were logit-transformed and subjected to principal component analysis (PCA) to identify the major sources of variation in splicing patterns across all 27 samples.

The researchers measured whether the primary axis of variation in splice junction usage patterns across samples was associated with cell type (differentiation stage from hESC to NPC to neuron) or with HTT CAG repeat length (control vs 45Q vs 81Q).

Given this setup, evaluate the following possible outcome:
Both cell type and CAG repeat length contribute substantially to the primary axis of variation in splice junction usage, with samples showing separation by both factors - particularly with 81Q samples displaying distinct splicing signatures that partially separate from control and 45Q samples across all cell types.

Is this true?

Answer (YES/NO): NO